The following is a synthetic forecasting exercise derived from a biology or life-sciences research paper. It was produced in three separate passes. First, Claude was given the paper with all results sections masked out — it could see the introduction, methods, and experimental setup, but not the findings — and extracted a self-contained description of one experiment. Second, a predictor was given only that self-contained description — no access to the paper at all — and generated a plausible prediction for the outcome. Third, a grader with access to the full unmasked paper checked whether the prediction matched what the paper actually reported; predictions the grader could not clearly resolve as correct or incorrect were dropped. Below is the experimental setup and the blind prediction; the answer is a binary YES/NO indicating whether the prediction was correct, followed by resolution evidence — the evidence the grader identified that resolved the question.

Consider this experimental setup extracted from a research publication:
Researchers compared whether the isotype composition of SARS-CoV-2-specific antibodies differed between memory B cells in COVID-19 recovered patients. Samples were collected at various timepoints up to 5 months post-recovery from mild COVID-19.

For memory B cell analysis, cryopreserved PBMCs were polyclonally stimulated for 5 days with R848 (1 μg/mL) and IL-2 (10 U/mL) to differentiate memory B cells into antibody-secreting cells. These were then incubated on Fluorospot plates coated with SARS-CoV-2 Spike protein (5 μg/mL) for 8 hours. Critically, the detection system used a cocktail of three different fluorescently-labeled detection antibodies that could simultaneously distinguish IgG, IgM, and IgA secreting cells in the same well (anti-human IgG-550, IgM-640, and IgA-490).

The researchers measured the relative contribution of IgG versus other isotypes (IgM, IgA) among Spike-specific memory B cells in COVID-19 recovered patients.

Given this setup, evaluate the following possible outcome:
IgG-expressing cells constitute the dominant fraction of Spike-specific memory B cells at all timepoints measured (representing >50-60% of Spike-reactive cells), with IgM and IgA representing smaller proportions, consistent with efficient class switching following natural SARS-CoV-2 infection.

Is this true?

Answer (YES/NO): YES